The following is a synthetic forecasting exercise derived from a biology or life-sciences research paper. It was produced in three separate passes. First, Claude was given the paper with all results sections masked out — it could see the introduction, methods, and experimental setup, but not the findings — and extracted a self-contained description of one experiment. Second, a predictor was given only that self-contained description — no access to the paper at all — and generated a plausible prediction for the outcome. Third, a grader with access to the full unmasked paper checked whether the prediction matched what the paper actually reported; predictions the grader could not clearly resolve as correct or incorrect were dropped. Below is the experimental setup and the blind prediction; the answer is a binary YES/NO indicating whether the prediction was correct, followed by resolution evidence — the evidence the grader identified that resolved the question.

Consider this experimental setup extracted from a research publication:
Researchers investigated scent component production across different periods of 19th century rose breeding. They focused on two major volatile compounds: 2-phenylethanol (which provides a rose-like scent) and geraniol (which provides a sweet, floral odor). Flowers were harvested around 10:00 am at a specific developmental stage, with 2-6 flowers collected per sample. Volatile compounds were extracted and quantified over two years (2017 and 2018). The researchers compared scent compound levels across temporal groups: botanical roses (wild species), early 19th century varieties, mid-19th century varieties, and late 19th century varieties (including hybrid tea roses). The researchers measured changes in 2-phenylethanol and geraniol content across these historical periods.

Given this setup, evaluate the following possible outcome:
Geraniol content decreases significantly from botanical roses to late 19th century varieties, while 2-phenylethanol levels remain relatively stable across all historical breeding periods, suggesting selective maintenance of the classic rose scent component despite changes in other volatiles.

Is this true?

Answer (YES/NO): NO